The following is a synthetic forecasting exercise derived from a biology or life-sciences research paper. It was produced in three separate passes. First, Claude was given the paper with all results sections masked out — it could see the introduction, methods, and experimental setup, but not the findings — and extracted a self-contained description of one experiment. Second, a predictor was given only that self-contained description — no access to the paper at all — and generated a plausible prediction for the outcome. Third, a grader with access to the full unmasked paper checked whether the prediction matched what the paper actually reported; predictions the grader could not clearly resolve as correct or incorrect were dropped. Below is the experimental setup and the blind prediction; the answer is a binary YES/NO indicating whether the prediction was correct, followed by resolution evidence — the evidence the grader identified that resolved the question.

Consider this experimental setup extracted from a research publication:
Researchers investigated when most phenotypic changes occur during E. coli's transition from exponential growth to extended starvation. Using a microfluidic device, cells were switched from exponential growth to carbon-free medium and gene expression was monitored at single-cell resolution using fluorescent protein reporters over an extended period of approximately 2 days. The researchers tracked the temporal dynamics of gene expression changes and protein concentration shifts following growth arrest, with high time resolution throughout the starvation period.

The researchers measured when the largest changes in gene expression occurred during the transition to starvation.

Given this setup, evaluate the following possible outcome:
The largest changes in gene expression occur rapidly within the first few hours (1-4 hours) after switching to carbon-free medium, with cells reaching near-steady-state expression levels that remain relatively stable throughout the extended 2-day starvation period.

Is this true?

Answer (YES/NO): NO